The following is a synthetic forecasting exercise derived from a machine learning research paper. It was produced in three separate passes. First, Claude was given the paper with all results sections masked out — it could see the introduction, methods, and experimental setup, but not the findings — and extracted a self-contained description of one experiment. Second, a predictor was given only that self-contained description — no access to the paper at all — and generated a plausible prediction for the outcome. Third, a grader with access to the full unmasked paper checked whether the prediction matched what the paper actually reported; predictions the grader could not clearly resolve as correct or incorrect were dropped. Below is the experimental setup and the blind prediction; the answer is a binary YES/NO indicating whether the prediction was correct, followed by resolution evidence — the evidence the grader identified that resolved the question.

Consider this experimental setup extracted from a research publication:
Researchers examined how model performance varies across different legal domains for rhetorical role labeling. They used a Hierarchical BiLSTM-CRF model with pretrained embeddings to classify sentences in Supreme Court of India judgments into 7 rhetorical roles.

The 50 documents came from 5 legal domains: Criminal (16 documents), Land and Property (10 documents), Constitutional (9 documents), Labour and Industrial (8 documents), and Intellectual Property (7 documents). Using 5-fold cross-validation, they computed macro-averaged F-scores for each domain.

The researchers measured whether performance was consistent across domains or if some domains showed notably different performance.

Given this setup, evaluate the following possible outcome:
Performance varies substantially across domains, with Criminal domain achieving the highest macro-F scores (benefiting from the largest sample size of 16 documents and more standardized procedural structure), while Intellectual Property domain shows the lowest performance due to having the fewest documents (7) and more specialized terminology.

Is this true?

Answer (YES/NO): NO